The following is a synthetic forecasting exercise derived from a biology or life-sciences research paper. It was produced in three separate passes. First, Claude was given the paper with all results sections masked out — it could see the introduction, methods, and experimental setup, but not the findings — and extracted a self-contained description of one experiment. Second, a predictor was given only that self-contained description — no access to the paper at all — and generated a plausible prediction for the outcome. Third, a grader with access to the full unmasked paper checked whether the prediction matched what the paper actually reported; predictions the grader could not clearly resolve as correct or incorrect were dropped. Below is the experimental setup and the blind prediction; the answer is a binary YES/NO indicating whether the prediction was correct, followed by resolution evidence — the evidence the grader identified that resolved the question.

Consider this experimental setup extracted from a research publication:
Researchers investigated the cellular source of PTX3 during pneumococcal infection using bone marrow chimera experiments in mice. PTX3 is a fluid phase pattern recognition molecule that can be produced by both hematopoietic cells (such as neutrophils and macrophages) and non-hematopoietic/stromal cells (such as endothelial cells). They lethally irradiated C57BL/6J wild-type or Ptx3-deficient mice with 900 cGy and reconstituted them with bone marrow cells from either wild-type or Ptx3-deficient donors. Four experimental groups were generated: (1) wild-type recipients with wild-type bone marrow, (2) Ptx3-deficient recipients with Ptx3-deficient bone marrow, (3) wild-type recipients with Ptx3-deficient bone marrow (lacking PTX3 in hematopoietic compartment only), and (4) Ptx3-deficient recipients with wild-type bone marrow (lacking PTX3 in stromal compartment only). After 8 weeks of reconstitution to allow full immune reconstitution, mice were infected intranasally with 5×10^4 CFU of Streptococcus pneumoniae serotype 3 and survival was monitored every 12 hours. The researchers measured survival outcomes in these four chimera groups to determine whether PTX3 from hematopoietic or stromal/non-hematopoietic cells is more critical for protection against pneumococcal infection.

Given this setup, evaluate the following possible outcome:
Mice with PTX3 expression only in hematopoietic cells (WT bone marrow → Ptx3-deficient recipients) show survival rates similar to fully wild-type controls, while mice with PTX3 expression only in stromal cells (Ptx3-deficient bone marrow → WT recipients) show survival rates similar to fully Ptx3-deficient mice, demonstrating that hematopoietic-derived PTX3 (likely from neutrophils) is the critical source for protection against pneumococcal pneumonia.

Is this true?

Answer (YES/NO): NO